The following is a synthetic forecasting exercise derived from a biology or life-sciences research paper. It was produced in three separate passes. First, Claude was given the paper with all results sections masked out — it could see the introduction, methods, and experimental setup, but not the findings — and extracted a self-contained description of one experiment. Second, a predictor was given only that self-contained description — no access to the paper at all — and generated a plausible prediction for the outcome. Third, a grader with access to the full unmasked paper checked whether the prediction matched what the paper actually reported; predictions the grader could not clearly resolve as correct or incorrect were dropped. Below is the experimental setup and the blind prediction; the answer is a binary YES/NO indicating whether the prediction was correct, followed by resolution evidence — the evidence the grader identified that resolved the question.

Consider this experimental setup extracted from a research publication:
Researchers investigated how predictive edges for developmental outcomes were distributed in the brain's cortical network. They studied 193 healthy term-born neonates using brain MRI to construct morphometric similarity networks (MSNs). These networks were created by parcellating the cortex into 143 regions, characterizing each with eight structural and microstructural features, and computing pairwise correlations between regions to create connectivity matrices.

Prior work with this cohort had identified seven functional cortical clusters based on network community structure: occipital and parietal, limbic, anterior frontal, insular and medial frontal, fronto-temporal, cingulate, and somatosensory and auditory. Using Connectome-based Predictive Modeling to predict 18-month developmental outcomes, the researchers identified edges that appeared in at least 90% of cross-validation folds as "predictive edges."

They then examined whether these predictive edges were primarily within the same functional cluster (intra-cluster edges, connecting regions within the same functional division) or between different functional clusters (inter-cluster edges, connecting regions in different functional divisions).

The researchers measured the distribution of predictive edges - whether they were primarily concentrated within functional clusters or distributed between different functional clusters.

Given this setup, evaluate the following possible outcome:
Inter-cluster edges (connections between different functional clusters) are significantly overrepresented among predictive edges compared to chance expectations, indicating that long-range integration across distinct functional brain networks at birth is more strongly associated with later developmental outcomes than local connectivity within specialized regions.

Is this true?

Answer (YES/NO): NO